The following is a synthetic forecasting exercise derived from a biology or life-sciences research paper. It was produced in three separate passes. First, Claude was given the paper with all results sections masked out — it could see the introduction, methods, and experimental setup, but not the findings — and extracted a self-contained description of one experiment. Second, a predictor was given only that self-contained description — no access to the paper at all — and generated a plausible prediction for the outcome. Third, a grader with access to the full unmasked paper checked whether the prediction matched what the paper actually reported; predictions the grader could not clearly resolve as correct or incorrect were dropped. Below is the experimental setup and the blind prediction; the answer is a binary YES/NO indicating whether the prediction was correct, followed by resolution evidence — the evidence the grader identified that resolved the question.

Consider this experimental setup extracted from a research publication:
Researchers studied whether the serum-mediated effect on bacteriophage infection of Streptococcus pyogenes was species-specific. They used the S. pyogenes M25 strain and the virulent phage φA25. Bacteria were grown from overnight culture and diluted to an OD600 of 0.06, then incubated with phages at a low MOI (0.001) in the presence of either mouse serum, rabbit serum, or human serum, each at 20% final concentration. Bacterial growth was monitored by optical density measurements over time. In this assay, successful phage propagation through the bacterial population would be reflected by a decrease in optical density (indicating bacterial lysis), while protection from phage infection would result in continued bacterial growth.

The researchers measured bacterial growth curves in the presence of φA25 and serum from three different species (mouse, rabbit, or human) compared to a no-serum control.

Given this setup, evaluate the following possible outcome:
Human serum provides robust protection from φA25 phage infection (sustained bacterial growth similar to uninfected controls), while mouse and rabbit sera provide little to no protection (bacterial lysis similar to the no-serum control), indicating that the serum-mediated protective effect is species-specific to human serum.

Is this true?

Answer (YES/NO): YES